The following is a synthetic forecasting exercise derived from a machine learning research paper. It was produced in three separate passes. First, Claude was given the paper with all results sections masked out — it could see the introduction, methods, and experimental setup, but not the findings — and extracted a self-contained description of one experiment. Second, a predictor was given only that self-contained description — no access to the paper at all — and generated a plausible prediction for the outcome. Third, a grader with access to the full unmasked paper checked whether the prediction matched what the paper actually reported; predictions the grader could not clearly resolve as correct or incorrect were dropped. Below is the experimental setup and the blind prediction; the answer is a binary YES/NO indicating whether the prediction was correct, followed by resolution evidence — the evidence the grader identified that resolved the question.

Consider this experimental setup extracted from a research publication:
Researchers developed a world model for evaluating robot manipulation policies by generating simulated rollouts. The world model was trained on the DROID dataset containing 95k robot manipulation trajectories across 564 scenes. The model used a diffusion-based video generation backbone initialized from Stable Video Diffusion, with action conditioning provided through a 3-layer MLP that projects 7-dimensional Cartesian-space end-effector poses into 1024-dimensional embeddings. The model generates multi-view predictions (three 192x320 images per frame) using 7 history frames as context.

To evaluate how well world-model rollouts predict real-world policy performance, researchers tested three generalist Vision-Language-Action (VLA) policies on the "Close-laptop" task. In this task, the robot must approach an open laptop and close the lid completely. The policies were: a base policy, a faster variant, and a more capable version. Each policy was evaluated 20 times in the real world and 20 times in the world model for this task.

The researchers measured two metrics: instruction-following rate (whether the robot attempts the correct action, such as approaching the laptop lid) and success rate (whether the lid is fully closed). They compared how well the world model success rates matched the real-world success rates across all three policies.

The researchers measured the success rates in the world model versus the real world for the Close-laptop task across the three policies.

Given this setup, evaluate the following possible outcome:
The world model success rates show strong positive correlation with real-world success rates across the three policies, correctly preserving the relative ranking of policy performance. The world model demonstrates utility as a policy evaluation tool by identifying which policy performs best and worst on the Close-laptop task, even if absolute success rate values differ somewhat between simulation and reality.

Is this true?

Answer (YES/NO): NO